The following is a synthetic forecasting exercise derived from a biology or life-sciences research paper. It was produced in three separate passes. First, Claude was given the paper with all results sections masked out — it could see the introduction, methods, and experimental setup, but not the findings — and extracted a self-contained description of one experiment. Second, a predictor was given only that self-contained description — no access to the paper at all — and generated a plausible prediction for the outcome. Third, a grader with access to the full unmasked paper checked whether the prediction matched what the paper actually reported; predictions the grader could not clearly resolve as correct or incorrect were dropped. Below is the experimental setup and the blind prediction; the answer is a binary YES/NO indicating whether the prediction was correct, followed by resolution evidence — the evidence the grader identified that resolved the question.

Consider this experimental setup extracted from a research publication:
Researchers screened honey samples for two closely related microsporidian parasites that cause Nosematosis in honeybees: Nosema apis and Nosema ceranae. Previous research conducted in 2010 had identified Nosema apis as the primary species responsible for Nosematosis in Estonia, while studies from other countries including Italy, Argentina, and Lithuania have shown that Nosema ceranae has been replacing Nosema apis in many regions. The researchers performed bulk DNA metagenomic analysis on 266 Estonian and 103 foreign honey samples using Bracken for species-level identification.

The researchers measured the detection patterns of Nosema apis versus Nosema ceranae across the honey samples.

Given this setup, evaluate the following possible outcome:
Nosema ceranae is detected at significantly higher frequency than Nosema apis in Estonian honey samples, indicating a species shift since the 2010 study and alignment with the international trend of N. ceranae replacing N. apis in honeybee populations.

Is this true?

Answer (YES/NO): YES